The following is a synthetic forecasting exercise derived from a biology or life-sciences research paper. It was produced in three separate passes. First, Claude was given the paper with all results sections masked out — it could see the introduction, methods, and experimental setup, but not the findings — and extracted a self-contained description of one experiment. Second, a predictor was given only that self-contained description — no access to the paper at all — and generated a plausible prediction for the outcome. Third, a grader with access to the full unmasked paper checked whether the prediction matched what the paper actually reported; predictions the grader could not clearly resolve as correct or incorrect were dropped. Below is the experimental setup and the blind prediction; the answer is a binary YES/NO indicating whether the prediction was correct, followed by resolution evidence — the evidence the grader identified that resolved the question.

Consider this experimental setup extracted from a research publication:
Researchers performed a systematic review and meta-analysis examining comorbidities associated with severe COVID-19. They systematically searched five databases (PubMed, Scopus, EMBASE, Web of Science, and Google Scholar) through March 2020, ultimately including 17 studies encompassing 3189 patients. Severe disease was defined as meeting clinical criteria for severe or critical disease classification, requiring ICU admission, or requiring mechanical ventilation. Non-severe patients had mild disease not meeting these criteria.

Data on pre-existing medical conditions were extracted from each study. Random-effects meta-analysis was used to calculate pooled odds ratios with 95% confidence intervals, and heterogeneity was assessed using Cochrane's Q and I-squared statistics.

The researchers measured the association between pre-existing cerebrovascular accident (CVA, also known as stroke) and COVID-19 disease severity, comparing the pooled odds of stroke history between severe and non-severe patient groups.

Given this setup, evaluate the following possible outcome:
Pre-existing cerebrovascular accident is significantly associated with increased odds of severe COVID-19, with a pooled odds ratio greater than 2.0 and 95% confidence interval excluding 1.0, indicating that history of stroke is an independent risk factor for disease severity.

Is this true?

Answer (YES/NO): NO